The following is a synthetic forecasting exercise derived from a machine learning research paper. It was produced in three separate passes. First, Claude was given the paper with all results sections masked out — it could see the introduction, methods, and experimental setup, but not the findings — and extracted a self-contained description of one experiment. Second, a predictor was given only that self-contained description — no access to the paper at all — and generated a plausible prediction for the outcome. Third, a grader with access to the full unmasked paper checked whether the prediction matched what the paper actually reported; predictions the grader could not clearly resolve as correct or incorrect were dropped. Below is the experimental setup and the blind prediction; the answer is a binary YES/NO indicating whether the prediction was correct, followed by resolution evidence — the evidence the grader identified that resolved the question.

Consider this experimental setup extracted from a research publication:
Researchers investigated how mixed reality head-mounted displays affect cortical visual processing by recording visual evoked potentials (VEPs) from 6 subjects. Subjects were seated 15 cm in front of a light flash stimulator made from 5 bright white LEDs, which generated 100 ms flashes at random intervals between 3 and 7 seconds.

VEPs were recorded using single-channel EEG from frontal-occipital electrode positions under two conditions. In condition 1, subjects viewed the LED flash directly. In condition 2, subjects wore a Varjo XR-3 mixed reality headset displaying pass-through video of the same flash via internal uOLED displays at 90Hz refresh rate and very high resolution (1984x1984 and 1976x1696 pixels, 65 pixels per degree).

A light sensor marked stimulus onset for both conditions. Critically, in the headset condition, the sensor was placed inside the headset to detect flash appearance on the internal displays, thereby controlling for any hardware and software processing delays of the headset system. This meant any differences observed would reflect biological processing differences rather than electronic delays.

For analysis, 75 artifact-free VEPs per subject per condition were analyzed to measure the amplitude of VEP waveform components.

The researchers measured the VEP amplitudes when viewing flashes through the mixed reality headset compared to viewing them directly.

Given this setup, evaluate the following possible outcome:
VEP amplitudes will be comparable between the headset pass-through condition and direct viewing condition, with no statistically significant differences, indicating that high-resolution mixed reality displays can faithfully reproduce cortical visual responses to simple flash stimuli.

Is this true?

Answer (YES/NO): NO